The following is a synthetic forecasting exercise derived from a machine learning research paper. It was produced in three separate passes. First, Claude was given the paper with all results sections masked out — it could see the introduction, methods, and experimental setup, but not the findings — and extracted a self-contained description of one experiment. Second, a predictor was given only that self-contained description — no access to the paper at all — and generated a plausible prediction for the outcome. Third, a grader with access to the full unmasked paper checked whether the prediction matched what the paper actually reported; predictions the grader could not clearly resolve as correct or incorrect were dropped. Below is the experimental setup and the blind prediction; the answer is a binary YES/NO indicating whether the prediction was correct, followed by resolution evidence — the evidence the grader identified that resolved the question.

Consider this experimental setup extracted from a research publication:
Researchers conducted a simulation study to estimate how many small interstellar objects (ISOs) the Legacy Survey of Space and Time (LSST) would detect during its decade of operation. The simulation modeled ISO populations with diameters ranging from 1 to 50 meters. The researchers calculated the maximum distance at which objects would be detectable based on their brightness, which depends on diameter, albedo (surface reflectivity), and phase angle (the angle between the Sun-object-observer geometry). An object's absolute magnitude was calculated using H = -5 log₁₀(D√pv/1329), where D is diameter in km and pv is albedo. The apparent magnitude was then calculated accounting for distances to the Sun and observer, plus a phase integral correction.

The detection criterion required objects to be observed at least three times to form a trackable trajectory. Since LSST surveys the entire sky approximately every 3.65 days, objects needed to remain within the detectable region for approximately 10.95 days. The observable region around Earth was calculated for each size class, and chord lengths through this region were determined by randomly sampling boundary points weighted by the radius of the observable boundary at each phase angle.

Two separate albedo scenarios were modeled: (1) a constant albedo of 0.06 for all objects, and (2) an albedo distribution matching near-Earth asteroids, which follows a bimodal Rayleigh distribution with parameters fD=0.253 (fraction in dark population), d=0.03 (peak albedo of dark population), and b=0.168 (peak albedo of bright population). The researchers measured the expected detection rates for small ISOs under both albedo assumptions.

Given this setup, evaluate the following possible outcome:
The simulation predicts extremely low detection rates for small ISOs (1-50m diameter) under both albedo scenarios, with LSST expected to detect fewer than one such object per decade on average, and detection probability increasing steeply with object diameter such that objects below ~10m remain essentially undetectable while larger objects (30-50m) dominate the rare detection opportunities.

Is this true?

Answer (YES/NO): NO